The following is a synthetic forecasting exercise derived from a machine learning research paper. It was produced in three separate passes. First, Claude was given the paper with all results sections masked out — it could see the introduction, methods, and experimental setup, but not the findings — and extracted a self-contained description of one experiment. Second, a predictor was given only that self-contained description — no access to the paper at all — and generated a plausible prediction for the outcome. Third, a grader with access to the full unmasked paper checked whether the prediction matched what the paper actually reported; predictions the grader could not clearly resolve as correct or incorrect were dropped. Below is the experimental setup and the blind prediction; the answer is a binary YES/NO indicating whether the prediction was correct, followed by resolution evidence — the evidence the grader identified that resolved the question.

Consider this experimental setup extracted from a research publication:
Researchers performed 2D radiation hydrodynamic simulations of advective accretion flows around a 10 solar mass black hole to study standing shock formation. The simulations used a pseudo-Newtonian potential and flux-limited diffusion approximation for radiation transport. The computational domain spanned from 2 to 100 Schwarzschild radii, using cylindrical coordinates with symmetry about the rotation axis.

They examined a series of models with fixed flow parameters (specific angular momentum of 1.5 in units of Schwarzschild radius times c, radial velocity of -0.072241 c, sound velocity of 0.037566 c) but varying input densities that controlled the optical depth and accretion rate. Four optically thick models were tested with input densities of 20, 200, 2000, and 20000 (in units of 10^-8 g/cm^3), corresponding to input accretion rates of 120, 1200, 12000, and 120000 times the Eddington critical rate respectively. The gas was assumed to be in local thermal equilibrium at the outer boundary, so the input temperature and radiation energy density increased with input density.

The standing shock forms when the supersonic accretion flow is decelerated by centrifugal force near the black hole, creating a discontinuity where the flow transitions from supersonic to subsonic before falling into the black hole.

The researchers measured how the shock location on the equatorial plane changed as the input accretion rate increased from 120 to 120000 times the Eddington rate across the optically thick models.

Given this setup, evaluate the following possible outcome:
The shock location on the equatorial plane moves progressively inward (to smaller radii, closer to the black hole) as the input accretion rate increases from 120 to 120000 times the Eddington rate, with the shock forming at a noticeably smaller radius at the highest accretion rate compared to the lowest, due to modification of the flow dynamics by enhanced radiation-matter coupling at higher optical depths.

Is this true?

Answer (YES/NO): YES